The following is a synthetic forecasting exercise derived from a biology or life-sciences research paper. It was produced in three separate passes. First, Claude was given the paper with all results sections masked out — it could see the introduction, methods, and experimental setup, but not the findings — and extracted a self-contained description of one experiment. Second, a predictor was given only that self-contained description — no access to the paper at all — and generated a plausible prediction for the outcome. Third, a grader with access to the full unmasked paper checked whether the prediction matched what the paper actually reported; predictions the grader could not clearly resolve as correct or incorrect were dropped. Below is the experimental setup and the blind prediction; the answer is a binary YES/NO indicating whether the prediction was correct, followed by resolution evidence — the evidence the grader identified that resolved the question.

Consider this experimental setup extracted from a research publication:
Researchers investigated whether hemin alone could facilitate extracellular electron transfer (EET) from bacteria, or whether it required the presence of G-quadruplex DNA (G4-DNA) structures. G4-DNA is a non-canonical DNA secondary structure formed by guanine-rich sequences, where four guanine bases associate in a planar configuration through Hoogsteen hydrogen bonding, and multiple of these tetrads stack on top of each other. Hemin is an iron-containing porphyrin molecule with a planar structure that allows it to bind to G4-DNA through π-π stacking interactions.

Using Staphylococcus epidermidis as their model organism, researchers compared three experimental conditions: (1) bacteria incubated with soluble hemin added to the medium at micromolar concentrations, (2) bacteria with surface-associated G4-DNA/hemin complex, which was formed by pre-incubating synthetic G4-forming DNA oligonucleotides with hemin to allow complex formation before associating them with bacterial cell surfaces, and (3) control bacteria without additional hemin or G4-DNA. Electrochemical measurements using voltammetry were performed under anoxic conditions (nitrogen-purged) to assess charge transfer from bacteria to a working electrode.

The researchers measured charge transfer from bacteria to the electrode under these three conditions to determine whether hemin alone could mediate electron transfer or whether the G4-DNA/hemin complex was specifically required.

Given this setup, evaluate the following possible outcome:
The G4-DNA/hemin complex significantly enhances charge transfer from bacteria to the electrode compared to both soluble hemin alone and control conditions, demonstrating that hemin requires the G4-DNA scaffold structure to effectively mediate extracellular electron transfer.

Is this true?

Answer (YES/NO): YES